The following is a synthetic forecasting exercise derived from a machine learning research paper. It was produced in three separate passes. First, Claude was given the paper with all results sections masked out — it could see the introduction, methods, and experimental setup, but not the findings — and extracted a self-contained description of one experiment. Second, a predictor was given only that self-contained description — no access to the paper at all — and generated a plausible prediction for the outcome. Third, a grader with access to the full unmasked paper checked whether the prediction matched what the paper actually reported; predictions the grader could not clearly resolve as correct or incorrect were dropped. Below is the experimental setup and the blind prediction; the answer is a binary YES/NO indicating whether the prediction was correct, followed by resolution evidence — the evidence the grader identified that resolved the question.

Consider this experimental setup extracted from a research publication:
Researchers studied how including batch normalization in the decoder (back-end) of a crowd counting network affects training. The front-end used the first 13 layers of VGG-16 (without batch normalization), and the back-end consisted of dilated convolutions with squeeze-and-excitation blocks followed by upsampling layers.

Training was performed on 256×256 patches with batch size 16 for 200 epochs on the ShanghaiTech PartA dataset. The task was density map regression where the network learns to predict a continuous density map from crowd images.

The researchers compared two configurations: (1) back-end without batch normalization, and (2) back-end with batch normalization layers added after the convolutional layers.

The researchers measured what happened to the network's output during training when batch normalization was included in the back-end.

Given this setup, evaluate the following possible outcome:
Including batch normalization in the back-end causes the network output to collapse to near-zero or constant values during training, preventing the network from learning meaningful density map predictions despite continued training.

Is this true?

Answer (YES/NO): YES